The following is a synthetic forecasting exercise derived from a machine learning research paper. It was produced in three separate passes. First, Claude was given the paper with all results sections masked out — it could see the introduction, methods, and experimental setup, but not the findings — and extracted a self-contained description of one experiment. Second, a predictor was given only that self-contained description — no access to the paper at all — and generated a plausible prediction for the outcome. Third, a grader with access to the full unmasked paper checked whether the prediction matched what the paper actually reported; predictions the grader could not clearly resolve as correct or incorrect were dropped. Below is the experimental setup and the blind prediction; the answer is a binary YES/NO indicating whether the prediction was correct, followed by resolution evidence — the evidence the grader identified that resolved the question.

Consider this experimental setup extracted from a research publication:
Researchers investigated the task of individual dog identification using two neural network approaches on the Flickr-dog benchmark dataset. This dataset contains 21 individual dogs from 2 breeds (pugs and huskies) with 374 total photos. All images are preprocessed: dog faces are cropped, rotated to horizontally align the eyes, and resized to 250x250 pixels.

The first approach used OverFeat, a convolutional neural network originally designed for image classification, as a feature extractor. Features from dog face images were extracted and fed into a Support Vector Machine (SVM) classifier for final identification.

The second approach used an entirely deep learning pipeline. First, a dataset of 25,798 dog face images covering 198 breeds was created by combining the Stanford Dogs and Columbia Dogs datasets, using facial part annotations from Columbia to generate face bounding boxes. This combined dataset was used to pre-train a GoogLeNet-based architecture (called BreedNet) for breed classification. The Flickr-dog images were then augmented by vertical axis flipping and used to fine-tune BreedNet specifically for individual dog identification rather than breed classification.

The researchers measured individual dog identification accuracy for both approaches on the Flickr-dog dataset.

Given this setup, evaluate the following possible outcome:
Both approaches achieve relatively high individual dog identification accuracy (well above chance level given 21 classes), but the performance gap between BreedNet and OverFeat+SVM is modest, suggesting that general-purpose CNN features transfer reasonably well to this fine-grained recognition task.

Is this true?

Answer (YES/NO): NO